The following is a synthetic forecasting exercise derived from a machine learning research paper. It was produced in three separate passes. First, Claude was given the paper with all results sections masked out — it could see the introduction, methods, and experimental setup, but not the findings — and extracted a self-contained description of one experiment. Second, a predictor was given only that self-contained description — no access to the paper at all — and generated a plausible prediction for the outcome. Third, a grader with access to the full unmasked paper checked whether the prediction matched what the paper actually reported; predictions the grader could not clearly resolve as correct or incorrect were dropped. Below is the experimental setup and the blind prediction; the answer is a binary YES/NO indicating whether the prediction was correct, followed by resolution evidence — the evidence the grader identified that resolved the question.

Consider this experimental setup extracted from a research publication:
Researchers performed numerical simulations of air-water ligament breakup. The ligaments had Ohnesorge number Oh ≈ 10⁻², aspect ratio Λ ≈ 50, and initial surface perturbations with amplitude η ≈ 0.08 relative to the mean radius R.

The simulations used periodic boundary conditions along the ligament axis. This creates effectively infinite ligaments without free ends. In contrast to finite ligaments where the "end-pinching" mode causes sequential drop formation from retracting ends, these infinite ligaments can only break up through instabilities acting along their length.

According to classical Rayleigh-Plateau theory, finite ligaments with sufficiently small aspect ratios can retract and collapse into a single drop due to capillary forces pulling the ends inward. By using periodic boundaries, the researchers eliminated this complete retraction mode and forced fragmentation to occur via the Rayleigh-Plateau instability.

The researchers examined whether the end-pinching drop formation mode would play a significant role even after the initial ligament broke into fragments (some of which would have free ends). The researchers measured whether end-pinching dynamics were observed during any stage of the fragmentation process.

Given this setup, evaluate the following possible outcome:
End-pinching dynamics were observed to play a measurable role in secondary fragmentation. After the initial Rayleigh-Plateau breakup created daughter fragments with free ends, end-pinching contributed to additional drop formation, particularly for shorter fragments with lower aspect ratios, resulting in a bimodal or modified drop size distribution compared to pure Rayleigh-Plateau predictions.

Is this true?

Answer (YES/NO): NO